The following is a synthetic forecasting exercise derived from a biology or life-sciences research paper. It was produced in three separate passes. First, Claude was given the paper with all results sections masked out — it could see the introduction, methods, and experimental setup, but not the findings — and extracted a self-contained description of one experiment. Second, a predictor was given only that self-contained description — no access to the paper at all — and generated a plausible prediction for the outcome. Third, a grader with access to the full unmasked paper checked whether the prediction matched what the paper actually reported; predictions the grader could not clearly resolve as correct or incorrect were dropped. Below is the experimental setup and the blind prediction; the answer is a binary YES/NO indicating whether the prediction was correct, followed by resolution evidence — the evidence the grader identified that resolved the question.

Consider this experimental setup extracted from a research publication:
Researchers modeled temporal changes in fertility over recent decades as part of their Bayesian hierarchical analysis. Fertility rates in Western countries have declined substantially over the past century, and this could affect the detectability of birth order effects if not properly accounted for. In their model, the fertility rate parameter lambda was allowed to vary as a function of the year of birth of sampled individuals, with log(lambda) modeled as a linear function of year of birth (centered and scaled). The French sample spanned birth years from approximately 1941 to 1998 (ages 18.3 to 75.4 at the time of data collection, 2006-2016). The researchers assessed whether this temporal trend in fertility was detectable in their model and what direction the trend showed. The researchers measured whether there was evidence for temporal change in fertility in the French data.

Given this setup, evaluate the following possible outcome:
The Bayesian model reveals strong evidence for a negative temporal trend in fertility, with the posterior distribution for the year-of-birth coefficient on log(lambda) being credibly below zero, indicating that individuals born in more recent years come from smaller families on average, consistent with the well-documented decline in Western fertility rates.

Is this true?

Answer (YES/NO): YES